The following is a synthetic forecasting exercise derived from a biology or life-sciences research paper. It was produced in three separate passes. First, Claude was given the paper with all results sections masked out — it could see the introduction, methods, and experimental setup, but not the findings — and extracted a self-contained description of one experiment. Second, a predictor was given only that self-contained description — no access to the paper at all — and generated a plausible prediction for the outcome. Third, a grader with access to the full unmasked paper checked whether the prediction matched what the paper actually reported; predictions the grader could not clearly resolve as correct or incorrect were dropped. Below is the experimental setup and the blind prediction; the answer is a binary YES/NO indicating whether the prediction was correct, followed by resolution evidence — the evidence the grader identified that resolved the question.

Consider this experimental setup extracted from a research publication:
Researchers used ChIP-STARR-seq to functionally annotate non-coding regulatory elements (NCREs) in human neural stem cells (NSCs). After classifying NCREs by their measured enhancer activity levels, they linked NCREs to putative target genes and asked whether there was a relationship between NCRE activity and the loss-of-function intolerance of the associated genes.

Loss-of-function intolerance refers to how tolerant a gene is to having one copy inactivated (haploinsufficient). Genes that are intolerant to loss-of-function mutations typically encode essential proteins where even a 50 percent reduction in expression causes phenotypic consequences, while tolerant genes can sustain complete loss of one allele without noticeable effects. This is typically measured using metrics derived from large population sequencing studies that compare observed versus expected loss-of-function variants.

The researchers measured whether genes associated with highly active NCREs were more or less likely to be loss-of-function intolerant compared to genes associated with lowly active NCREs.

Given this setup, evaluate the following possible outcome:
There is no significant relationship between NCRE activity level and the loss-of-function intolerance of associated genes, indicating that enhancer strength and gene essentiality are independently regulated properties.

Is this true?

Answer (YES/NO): NO